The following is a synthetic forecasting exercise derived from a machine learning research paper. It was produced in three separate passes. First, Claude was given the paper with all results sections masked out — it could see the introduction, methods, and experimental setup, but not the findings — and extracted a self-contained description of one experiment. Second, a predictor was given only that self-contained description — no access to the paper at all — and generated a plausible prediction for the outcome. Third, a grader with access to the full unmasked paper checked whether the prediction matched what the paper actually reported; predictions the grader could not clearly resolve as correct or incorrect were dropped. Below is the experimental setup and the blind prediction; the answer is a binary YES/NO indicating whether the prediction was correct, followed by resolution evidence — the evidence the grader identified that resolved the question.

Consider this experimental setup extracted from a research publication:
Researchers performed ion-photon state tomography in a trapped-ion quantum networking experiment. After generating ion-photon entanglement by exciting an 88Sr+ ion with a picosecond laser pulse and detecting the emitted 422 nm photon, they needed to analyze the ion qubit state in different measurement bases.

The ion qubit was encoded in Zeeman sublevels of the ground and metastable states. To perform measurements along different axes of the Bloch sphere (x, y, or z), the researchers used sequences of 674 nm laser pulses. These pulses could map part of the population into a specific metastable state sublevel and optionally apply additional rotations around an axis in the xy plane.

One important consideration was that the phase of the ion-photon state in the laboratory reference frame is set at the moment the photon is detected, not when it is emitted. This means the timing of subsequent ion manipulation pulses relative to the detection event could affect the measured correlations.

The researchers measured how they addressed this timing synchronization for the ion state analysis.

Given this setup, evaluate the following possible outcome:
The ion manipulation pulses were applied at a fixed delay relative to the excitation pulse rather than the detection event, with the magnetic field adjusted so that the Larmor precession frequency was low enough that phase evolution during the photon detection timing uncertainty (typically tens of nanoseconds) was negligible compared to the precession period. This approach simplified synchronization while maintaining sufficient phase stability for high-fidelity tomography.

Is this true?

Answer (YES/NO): NO